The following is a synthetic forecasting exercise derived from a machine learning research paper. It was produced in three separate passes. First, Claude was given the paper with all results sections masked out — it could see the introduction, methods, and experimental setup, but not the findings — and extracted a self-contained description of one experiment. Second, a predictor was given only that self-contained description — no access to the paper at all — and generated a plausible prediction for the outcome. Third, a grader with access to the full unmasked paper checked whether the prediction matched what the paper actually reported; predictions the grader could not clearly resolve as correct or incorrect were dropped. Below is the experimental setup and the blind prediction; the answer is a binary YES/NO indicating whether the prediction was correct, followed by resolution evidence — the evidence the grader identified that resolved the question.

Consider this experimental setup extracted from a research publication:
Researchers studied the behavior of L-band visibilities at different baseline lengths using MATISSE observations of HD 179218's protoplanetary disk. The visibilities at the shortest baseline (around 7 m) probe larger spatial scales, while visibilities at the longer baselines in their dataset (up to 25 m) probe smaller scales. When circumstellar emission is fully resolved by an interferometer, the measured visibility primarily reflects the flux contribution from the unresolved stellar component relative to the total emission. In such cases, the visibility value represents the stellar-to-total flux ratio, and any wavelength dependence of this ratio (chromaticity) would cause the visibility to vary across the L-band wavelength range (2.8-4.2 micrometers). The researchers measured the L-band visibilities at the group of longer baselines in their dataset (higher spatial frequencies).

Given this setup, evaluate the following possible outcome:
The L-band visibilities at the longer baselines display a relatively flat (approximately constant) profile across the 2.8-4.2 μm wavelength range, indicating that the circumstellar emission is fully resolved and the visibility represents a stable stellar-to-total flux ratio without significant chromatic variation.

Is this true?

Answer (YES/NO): NO